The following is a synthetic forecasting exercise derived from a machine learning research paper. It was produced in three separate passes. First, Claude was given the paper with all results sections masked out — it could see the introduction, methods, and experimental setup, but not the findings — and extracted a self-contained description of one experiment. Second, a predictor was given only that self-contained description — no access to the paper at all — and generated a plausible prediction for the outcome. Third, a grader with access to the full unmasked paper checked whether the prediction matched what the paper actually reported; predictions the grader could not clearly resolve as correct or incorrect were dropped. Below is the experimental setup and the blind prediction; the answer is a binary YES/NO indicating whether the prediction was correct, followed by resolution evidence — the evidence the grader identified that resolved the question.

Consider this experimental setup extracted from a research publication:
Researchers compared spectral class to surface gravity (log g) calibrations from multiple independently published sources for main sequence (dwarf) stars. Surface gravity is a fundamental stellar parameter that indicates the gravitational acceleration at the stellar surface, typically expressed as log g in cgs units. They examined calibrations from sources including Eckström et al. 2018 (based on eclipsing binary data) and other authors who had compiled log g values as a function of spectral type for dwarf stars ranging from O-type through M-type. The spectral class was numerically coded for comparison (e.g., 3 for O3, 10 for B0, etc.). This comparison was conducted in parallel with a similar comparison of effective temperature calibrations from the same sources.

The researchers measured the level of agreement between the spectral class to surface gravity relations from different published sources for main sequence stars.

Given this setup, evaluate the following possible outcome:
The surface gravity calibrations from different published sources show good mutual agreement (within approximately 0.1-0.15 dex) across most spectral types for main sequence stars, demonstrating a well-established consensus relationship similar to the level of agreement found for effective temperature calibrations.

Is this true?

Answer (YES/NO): NO